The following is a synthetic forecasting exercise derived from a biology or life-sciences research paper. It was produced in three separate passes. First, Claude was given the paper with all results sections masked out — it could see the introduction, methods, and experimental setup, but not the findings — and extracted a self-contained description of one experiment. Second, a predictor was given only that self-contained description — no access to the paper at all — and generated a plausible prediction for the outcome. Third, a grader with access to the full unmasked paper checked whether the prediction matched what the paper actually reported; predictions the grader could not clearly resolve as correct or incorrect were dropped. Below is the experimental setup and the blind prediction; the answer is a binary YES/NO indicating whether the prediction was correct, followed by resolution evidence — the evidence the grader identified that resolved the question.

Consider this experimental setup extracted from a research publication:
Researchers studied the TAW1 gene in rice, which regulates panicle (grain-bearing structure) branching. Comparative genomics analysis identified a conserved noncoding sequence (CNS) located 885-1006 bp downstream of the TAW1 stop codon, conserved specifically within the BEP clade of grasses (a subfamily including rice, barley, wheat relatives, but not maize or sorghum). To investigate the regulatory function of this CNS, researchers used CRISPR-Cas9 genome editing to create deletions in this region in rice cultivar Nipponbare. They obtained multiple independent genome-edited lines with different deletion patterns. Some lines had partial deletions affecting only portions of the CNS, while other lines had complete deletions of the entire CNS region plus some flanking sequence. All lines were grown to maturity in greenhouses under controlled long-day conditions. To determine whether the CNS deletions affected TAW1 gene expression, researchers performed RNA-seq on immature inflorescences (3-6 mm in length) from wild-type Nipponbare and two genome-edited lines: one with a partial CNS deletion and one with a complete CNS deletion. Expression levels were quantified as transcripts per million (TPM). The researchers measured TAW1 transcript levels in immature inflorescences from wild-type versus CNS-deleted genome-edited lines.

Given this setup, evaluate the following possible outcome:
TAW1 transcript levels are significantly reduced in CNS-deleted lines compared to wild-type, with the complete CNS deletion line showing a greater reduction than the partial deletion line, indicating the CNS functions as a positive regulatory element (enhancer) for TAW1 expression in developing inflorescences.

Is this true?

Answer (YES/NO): NO